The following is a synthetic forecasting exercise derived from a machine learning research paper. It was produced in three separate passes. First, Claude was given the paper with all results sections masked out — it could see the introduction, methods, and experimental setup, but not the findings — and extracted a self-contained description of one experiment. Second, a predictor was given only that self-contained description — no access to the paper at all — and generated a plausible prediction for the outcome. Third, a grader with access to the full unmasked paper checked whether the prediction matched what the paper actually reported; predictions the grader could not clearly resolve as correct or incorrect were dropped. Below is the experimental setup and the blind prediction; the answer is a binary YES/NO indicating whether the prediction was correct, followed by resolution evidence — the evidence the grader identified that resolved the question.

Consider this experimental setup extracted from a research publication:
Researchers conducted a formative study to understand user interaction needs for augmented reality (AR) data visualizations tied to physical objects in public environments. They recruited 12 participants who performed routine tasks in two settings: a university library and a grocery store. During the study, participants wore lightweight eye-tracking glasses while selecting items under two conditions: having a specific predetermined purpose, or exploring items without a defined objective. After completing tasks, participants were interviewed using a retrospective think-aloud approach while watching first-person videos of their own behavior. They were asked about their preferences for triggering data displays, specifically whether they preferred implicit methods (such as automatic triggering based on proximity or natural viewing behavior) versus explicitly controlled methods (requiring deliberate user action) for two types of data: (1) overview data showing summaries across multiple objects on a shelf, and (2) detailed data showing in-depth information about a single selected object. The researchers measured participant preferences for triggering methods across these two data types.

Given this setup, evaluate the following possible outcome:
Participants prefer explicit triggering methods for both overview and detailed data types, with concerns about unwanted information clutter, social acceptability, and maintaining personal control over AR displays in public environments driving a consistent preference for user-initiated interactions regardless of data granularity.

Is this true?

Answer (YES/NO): NO